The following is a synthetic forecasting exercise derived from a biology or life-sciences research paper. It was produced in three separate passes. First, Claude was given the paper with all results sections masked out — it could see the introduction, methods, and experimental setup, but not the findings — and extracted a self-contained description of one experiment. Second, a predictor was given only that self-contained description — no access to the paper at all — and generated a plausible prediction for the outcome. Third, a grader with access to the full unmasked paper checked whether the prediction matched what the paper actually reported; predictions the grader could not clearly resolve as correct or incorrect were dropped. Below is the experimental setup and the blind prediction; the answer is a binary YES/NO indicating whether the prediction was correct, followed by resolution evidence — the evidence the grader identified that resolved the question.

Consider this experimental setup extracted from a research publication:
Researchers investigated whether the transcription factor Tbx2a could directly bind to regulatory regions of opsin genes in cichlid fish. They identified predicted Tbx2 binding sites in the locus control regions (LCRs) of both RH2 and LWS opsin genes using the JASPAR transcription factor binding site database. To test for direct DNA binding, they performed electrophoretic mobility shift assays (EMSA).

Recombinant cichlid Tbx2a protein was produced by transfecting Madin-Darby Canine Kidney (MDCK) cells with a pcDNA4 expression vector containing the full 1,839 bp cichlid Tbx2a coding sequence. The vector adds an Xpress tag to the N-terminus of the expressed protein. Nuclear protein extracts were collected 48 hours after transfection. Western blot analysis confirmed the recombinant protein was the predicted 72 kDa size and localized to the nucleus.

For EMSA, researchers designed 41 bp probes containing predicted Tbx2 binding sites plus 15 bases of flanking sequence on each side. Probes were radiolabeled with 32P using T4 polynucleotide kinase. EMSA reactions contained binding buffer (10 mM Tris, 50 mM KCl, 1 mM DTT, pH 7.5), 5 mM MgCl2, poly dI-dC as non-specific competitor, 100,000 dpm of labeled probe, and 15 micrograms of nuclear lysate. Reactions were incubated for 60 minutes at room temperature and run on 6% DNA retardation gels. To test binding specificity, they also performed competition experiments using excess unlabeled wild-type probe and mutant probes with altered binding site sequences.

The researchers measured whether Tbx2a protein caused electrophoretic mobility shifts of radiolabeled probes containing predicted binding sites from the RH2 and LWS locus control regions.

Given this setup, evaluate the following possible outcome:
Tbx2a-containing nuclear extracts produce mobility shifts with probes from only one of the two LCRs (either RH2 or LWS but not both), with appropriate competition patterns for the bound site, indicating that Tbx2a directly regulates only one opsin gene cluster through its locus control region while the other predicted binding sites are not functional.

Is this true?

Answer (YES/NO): NO